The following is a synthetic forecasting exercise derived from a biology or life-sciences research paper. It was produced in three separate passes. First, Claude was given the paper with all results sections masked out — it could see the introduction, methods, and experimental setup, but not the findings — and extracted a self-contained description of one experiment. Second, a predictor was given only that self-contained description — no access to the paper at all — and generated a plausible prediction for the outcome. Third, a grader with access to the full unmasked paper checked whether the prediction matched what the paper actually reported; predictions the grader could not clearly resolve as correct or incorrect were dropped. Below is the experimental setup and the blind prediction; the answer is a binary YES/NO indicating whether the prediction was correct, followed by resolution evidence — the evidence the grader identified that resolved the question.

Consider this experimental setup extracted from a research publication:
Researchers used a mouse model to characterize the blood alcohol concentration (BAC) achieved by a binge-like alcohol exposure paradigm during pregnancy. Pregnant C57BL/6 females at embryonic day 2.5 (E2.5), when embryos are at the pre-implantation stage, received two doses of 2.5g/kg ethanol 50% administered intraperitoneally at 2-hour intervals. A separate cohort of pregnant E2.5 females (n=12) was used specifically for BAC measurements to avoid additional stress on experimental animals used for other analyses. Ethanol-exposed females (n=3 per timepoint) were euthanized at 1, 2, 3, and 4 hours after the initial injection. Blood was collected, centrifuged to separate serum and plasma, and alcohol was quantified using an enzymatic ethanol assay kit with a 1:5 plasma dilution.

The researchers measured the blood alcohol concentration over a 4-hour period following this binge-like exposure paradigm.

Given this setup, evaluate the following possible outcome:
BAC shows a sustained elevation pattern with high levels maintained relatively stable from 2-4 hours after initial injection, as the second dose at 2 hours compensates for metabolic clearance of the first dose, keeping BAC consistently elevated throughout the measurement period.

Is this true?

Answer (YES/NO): NO